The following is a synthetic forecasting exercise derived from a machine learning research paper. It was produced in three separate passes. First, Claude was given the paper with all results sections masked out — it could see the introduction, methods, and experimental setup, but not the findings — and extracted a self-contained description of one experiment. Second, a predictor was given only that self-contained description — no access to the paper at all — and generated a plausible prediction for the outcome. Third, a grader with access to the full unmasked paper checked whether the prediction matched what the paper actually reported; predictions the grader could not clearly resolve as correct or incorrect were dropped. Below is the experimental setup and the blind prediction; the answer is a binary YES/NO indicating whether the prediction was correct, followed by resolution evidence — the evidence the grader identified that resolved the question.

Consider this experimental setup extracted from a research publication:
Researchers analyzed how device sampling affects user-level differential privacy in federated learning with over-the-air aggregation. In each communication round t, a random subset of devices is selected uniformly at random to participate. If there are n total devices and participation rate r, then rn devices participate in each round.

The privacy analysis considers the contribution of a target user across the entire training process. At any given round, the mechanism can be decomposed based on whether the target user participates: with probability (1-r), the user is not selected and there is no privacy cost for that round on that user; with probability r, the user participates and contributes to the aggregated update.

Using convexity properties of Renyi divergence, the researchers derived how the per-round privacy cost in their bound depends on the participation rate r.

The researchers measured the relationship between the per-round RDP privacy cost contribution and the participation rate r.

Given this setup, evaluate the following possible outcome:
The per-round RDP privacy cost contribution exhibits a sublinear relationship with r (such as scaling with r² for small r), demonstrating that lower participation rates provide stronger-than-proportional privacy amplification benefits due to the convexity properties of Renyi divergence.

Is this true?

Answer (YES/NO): NO